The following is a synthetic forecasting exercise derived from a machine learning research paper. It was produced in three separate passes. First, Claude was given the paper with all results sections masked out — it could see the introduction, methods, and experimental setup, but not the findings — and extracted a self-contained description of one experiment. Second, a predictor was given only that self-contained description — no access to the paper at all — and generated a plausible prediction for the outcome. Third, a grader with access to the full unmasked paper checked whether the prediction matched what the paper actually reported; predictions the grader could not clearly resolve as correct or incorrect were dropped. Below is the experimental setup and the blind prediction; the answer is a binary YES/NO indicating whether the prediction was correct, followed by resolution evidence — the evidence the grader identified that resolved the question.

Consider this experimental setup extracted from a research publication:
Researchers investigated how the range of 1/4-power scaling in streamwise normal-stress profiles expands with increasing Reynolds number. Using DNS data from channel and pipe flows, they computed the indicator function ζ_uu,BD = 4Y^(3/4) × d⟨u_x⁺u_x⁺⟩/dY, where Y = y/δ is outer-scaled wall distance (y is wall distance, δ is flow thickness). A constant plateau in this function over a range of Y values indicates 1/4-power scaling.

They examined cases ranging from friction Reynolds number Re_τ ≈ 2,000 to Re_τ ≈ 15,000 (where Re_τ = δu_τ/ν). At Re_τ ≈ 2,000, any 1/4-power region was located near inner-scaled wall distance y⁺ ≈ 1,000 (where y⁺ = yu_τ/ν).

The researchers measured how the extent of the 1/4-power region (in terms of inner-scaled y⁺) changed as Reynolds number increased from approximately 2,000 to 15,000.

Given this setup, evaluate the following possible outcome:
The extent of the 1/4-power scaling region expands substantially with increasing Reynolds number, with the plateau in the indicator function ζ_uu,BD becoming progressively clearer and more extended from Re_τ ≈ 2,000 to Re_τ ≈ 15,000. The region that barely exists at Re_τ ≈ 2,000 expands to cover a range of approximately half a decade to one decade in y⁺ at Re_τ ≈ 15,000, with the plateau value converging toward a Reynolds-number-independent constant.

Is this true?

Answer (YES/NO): YES